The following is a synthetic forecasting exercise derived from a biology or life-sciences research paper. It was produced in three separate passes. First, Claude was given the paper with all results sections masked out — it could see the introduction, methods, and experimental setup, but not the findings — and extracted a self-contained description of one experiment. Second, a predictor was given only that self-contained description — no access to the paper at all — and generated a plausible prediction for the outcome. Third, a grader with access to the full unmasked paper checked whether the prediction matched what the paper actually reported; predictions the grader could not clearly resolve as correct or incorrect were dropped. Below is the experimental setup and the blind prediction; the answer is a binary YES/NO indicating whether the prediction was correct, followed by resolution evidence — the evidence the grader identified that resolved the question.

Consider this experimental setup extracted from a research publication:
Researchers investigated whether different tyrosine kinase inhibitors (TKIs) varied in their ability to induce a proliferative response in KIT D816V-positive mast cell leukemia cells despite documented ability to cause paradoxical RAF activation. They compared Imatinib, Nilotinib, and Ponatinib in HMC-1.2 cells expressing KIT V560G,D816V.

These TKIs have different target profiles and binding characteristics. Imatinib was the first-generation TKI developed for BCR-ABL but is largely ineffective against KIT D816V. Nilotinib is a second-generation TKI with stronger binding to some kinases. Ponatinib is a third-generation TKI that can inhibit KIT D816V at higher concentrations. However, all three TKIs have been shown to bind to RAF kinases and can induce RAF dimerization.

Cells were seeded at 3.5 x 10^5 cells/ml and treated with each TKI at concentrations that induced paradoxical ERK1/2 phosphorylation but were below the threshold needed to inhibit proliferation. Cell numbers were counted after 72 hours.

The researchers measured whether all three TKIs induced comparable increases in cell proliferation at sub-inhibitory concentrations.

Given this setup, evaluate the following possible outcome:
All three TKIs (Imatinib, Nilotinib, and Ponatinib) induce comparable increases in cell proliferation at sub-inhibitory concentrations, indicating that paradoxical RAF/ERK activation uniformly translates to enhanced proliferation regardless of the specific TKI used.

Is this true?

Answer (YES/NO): NO